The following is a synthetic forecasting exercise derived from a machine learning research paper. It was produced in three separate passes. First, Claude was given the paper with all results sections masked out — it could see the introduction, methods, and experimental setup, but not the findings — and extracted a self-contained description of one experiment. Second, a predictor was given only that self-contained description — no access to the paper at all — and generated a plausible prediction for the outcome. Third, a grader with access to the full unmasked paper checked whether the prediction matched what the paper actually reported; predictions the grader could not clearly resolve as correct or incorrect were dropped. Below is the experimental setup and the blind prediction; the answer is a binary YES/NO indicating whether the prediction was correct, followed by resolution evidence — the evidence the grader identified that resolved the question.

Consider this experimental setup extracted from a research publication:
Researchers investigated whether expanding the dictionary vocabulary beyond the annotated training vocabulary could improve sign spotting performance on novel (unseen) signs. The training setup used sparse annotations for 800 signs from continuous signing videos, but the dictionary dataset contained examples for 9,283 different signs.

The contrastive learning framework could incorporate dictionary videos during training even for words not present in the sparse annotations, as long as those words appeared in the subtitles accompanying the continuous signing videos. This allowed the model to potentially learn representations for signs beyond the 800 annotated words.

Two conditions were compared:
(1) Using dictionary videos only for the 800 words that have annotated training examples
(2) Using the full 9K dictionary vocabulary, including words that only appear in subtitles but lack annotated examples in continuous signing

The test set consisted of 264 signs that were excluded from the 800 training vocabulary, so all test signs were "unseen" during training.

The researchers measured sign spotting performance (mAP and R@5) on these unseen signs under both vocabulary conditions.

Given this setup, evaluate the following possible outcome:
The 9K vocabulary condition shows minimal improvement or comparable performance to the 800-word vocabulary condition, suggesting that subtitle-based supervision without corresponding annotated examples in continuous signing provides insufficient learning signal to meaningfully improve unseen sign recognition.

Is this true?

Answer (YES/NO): NO